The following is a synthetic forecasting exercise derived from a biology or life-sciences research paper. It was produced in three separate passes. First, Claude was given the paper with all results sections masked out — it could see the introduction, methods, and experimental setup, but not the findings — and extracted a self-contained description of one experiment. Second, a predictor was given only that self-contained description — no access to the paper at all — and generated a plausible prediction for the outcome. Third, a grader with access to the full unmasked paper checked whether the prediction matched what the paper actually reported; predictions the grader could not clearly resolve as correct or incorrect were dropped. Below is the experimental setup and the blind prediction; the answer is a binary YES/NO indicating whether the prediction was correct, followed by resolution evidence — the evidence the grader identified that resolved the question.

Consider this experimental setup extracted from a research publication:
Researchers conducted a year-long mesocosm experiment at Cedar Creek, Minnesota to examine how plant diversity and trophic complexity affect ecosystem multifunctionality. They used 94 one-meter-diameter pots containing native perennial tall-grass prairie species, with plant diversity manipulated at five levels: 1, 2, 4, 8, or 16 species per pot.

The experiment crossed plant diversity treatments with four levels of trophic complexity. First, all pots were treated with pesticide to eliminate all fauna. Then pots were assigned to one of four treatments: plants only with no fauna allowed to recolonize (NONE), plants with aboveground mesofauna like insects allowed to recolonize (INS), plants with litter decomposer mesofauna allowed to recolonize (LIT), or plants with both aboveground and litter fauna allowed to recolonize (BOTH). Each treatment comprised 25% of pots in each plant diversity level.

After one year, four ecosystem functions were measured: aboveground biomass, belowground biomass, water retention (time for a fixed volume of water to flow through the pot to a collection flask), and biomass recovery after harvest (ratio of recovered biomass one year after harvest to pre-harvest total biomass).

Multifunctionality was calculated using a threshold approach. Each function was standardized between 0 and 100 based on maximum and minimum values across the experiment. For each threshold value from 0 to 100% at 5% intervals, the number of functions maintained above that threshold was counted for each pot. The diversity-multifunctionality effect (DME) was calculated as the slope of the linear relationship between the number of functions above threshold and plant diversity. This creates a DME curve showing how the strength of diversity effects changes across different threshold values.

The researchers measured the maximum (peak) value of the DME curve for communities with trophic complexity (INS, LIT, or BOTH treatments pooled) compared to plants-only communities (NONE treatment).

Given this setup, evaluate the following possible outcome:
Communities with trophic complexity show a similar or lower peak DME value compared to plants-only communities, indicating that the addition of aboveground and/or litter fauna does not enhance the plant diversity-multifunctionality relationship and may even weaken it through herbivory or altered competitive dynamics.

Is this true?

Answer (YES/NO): NO